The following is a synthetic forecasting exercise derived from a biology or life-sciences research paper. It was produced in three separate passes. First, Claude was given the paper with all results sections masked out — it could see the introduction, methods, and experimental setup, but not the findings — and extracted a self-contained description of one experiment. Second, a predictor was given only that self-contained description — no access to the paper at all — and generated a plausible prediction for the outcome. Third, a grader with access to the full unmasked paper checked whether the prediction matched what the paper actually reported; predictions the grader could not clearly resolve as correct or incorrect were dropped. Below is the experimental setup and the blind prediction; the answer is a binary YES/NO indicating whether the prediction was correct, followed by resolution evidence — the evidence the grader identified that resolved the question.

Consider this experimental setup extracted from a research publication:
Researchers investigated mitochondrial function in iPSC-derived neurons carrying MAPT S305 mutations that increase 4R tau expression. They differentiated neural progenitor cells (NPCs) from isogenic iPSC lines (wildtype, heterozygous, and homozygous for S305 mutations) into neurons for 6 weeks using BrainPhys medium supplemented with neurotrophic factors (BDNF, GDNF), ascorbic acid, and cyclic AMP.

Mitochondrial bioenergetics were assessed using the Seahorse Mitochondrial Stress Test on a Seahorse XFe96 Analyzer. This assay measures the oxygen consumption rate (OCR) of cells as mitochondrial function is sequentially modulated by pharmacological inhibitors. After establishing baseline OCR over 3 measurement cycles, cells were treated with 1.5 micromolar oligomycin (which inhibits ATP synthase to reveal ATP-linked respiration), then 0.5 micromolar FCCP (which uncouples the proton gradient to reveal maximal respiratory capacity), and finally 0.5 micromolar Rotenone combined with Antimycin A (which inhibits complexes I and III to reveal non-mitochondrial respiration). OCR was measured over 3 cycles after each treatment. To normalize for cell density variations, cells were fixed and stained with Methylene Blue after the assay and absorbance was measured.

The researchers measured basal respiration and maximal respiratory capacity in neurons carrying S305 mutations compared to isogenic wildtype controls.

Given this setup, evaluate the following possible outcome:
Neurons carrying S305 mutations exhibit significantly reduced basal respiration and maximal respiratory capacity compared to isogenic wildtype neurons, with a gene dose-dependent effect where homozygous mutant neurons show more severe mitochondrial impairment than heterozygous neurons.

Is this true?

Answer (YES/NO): NO